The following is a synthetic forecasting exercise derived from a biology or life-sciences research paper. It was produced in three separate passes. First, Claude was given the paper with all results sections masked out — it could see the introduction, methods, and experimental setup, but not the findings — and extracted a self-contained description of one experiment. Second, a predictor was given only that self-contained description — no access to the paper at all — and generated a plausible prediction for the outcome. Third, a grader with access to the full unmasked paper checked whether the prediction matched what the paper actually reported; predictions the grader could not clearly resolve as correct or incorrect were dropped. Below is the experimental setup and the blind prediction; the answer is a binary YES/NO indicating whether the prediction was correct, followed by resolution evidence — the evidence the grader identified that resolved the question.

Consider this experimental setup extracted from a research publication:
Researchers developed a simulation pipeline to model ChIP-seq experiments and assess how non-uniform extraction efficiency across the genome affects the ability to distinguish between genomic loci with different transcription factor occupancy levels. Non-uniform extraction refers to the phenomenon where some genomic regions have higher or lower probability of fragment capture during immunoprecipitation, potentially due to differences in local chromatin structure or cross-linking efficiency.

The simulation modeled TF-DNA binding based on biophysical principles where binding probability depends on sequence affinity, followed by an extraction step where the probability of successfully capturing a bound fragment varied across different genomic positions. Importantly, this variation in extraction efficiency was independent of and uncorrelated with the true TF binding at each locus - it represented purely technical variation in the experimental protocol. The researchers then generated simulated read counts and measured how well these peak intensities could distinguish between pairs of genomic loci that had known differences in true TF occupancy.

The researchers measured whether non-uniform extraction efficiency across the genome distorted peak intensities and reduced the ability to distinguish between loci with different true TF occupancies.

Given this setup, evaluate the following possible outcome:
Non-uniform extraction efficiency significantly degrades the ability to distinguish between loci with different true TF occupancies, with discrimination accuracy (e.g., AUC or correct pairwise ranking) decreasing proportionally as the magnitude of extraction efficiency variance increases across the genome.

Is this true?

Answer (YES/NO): NO